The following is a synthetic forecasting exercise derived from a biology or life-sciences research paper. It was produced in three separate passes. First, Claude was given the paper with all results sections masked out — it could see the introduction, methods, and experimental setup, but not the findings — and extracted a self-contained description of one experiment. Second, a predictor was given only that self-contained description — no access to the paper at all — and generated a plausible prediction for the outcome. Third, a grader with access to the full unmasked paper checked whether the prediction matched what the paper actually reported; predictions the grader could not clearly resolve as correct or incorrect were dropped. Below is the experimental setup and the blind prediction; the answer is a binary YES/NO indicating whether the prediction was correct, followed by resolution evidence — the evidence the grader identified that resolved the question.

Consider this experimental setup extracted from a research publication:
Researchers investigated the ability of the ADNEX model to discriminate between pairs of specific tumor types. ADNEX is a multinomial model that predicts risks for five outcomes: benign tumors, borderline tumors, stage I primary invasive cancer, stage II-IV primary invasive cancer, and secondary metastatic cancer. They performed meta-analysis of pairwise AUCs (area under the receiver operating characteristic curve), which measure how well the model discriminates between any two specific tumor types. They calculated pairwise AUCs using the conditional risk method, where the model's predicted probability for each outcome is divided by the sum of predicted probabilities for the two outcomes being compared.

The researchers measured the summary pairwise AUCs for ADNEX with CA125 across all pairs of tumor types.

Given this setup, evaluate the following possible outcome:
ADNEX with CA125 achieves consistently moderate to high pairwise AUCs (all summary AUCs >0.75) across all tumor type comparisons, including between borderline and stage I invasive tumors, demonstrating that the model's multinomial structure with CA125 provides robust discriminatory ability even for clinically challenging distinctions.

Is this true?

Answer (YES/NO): NO